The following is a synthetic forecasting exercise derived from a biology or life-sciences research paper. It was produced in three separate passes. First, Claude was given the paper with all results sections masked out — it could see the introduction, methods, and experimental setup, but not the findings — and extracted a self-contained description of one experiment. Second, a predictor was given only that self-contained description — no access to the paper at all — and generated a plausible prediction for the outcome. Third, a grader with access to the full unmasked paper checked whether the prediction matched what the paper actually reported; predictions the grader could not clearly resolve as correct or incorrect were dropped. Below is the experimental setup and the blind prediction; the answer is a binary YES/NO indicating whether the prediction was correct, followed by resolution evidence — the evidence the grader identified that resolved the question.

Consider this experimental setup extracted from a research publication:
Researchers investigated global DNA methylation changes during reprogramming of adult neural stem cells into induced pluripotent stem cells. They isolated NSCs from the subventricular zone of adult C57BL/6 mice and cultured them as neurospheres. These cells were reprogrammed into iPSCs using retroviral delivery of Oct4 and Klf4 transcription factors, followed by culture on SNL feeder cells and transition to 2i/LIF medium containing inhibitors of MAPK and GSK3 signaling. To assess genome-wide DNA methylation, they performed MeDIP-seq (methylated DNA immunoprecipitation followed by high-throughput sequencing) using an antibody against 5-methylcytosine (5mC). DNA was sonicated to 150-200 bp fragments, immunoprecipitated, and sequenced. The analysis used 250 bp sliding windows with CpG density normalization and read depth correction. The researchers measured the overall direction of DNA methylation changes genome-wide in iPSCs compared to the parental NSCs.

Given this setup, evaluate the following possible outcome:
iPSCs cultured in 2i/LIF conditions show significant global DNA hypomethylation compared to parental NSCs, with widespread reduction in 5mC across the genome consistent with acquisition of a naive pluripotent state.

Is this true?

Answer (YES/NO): YES